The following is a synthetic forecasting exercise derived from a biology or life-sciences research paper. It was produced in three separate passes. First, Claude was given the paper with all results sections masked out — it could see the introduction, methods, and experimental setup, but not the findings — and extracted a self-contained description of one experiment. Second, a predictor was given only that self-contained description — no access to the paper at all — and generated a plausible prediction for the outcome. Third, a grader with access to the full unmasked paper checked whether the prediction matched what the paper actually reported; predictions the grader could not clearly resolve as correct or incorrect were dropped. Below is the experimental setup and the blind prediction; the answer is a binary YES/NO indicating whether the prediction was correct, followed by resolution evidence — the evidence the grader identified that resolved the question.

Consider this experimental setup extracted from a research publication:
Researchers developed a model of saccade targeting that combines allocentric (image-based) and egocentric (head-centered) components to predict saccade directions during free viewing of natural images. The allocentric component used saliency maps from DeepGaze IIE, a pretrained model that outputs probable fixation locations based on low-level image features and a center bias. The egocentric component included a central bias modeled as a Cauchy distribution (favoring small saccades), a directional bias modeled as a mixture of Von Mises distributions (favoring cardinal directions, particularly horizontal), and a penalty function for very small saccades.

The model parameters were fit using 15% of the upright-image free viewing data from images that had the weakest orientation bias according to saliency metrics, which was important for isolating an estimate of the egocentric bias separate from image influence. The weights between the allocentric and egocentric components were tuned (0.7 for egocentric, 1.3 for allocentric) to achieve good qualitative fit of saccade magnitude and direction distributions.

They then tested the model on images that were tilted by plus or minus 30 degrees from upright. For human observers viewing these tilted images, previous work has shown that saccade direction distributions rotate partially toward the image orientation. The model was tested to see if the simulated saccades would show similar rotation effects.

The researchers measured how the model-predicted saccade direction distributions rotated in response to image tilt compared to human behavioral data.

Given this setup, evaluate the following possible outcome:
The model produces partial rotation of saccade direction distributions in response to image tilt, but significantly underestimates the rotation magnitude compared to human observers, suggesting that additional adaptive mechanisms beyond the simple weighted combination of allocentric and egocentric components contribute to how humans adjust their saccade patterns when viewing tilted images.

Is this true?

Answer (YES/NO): YES